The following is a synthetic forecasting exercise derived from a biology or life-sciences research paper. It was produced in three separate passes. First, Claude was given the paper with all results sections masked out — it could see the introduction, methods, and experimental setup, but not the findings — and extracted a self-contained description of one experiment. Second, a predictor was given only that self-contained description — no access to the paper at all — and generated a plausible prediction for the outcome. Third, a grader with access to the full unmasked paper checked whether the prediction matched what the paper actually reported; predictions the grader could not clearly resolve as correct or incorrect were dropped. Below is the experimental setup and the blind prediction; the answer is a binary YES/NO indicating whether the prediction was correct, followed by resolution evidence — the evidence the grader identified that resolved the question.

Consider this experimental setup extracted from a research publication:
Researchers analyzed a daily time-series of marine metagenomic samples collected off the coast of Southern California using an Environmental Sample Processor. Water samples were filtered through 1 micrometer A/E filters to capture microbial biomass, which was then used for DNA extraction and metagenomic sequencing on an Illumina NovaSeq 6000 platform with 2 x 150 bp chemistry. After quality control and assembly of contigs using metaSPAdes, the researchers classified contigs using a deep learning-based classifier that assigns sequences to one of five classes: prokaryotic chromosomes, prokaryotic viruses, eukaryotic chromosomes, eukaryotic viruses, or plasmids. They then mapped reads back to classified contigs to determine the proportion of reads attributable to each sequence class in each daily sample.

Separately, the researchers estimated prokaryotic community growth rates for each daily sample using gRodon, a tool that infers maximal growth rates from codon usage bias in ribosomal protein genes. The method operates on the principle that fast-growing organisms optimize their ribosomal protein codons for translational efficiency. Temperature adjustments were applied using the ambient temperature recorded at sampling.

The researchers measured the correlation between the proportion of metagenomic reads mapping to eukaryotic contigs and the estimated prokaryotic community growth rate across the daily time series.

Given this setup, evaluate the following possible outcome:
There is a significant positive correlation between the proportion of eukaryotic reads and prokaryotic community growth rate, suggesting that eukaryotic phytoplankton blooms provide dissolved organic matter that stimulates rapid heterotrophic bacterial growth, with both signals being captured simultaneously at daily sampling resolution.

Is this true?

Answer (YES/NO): YES